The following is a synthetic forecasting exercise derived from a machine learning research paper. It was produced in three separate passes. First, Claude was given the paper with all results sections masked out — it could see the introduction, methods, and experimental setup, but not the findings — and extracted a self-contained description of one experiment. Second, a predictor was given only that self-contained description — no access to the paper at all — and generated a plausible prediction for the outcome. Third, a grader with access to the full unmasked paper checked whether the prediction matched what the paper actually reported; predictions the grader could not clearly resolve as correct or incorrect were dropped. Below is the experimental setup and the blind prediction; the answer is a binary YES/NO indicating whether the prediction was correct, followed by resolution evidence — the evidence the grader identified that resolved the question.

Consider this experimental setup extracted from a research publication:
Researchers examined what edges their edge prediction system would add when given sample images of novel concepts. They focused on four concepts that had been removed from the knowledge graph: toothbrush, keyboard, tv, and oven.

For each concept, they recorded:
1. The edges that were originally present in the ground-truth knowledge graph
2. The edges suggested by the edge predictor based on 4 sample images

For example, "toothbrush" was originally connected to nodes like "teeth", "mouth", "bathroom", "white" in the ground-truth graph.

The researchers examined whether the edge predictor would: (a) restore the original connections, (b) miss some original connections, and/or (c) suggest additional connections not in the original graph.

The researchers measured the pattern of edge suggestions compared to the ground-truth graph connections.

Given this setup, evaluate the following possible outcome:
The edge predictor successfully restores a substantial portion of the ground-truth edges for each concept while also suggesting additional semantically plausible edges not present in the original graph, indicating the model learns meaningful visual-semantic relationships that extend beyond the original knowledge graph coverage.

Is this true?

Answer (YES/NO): YES